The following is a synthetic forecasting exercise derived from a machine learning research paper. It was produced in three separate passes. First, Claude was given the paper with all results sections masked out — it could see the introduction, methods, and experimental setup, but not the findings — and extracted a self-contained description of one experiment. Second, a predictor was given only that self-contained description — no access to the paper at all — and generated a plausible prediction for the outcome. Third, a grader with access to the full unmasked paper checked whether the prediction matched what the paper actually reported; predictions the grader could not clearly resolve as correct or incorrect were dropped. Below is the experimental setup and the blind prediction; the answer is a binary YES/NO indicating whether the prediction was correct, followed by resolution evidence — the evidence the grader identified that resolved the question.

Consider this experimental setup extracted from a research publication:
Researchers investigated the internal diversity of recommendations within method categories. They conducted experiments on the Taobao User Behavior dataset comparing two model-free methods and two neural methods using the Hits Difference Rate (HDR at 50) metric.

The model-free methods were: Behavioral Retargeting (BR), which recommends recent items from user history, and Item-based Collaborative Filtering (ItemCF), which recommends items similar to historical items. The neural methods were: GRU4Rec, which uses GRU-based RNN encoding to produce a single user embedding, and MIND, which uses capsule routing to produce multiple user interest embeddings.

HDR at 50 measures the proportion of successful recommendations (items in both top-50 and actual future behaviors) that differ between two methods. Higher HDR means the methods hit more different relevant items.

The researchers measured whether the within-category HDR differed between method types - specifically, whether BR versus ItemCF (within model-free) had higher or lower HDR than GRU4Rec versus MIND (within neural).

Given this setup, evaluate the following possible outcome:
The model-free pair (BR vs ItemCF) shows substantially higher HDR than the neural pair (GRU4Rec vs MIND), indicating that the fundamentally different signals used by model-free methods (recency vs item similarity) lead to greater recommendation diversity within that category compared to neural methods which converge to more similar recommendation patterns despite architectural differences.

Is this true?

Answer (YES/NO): YES